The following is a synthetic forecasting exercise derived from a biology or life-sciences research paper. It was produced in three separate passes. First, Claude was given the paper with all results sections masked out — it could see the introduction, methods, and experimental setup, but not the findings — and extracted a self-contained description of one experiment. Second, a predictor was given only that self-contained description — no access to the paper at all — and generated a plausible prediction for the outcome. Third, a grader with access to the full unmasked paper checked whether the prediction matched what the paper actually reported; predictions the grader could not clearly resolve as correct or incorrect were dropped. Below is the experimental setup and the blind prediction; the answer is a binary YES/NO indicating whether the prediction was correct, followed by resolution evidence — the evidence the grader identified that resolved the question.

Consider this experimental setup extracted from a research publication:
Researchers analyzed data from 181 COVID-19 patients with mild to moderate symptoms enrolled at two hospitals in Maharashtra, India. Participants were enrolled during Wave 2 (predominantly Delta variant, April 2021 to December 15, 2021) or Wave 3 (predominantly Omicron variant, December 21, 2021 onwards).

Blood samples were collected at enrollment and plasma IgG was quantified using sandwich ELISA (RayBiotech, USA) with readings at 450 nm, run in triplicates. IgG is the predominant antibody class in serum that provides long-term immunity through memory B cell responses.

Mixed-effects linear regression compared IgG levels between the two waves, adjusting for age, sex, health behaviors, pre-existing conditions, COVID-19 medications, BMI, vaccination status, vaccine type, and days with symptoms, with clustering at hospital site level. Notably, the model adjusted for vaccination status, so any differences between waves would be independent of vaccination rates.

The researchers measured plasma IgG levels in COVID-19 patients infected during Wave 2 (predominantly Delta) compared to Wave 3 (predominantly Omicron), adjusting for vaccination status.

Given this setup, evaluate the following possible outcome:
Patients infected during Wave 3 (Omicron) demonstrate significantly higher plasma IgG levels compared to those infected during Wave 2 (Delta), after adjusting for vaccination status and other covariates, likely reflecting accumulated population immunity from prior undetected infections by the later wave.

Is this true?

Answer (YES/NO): NO